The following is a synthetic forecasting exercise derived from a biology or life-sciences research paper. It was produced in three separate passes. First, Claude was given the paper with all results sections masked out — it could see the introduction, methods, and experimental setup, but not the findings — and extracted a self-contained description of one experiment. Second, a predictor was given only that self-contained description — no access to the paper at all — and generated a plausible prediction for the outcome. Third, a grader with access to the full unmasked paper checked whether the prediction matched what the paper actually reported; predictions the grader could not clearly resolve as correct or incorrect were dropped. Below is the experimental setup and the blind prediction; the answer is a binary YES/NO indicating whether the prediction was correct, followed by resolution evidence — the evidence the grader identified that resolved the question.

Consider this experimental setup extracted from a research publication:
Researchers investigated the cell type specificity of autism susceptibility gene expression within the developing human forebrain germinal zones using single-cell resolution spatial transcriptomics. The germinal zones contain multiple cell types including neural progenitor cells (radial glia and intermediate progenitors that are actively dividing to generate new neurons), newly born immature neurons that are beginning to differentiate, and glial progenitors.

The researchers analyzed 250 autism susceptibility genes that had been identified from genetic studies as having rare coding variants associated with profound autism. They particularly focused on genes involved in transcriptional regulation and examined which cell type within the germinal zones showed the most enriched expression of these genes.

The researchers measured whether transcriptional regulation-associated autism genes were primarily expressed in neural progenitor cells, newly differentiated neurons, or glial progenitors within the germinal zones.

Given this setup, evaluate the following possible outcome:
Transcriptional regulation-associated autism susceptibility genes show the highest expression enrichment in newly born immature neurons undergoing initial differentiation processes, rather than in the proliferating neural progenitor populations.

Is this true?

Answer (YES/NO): NO